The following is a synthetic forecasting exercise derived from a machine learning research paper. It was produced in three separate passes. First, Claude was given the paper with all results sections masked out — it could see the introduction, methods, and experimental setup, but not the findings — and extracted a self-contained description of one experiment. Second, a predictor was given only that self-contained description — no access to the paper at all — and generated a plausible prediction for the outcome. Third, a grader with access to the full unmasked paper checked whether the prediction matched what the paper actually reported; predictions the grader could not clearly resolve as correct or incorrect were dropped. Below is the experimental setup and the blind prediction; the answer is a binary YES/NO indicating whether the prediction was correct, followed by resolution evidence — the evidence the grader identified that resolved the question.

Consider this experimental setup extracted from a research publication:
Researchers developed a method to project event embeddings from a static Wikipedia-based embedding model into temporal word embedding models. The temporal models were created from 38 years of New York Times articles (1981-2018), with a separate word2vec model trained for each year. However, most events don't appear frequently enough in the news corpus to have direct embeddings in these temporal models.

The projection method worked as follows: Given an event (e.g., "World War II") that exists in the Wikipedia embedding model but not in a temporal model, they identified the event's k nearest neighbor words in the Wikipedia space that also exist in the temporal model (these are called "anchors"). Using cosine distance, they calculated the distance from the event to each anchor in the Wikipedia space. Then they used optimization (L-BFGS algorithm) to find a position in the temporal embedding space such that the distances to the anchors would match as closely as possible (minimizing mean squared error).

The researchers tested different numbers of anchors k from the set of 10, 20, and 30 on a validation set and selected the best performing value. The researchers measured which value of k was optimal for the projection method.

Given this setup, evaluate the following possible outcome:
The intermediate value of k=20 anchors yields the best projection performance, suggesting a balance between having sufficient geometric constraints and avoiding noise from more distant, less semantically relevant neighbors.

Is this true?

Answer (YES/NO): NO